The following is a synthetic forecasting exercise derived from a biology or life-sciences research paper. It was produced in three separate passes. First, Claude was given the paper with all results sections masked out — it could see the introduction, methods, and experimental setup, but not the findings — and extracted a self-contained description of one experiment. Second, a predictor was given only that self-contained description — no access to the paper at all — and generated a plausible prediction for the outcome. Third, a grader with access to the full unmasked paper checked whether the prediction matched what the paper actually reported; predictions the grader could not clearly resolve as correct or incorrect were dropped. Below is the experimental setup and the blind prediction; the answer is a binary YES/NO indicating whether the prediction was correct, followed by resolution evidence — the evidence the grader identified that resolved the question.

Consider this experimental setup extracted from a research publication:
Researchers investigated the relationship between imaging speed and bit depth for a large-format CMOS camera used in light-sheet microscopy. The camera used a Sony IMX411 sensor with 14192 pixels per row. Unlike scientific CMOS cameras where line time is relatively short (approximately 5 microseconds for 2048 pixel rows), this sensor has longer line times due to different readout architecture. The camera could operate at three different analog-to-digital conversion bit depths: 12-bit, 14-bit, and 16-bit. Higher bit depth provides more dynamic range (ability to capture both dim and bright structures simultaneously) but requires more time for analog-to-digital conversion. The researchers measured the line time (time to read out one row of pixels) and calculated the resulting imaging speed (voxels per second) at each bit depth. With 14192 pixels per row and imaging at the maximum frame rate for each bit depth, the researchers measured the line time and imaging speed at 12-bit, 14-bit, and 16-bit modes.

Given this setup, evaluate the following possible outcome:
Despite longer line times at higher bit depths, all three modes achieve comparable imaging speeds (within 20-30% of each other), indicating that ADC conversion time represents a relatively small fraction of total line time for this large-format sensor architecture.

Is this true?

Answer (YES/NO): NO